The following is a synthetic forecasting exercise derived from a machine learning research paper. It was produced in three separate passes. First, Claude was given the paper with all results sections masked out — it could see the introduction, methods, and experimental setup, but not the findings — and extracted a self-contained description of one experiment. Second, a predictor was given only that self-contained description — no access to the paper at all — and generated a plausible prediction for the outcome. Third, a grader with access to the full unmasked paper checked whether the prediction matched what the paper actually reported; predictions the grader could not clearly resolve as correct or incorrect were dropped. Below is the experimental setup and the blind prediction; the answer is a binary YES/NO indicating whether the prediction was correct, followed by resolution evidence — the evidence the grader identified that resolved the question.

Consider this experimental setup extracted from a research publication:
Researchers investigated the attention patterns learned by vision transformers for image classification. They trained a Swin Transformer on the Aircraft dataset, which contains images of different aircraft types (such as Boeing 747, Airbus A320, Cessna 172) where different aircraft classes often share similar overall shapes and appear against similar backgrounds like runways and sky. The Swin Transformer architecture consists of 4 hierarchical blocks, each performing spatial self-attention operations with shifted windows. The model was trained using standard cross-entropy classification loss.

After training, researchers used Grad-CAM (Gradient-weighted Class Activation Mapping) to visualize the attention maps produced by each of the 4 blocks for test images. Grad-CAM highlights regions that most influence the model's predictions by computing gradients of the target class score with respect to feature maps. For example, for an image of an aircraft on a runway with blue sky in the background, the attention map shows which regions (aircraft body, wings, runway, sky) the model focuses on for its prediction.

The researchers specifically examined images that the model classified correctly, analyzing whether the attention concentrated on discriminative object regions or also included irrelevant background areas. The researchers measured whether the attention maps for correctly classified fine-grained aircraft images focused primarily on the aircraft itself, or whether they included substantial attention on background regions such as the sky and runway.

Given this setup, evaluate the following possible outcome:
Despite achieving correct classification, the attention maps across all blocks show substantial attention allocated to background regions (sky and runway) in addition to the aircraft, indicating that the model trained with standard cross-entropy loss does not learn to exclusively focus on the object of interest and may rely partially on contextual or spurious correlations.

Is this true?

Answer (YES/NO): NO